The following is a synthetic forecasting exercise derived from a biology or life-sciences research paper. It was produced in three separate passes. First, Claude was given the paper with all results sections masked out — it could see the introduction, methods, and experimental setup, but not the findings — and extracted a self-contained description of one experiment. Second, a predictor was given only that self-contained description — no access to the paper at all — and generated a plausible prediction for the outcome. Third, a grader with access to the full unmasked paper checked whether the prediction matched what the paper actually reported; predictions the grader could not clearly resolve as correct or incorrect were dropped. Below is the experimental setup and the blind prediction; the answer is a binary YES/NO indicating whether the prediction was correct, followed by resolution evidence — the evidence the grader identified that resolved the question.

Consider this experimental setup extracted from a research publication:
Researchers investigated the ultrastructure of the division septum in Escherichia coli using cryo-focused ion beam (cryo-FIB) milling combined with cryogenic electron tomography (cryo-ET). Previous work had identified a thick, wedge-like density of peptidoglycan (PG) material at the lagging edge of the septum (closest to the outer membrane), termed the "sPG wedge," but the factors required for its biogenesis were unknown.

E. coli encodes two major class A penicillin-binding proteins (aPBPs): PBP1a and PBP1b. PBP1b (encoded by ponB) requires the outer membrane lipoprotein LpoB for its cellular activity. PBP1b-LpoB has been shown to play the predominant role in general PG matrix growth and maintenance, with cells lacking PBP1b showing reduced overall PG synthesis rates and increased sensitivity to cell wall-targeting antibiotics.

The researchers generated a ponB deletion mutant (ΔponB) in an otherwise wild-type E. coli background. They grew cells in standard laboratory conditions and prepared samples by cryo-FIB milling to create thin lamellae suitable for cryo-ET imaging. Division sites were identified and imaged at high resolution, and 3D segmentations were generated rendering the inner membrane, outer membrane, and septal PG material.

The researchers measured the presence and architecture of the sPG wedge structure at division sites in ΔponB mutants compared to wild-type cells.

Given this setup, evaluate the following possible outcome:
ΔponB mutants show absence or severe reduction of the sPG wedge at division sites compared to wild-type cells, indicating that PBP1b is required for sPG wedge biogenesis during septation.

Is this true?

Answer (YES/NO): YES